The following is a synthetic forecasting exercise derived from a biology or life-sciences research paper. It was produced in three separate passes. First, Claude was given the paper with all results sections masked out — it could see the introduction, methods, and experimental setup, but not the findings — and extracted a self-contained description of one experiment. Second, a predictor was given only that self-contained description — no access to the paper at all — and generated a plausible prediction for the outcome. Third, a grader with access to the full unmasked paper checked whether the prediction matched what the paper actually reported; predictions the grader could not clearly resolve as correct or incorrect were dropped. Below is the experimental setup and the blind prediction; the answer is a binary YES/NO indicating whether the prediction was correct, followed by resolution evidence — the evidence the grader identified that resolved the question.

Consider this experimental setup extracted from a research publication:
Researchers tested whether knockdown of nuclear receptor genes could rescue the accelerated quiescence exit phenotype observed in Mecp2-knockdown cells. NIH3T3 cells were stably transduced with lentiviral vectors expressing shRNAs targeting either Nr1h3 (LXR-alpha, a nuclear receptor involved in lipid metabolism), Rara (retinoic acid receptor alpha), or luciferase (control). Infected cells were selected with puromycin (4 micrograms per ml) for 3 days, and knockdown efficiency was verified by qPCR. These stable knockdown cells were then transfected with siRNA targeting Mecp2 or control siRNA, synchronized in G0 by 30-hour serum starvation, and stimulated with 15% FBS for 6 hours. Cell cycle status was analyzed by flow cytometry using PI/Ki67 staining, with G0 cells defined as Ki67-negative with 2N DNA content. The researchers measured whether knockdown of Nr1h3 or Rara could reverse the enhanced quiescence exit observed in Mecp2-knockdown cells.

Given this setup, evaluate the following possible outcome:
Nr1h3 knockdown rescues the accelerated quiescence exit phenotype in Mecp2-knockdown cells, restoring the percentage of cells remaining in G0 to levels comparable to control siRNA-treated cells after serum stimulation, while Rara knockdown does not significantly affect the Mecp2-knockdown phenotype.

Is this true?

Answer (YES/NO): NO